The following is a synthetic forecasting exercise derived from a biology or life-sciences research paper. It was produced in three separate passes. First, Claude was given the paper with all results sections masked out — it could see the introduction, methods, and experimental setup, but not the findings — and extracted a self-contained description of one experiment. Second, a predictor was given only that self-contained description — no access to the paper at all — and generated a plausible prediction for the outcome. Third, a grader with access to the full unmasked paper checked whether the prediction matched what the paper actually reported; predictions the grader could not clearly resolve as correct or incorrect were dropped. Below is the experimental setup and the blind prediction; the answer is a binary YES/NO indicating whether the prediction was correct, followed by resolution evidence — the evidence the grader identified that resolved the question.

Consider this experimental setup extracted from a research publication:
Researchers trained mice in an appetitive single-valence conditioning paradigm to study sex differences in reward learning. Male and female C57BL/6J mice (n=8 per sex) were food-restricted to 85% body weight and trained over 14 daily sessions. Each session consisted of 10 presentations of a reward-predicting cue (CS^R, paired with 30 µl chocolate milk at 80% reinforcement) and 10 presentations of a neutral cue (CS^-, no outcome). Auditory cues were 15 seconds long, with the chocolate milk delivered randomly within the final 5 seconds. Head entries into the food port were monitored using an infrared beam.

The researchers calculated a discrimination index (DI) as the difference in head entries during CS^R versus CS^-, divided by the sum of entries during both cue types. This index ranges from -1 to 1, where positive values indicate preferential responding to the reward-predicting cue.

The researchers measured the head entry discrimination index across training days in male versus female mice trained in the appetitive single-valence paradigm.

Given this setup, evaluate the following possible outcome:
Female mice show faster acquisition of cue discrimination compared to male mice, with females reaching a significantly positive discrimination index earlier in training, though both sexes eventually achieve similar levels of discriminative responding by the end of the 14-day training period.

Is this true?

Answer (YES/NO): NO